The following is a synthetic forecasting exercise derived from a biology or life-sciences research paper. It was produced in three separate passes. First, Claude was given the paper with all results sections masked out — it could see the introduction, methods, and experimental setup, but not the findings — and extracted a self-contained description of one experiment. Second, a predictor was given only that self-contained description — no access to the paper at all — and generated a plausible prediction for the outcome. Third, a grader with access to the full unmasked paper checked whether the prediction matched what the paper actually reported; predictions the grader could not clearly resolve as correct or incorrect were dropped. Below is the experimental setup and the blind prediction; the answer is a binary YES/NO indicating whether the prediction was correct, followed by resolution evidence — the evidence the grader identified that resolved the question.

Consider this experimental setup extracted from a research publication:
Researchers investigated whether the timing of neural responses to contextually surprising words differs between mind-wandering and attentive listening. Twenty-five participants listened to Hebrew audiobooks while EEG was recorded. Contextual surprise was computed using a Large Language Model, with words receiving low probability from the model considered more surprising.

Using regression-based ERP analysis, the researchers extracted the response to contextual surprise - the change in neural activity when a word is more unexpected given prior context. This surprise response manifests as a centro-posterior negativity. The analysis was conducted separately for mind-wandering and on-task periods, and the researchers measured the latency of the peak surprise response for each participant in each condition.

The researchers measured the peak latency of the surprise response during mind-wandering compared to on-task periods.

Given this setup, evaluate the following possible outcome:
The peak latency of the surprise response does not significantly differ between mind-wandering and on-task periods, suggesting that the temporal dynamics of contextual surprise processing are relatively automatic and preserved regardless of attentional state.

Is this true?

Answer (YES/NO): NO